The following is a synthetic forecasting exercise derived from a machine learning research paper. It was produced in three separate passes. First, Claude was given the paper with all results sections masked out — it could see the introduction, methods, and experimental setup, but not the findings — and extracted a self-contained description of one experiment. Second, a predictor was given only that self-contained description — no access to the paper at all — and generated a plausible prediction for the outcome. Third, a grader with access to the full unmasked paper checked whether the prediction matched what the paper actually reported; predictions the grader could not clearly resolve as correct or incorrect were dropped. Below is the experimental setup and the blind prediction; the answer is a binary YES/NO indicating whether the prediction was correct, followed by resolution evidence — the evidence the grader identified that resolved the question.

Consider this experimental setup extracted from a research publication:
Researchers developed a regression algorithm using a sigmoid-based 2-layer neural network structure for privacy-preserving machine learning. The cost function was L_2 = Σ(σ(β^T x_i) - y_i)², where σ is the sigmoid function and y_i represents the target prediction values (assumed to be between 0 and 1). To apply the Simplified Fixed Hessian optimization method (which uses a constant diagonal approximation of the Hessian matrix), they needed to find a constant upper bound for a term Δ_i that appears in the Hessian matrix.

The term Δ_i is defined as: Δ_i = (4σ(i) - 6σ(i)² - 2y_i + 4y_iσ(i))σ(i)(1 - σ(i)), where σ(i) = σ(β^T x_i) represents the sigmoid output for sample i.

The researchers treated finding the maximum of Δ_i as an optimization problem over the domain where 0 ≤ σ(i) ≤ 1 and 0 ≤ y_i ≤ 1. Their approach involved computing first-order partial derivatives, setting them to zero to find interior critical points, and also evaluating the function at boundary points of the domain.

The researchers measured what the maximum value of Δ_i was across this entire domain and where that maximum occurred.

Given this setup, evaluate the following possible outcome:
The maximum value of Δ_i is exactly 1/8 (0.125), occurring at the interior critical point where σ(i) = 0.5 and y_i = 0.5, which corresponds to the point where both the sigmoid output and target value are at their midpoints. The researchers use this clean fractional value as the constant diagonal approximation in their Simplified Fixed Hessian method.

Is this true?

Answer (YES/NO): NO